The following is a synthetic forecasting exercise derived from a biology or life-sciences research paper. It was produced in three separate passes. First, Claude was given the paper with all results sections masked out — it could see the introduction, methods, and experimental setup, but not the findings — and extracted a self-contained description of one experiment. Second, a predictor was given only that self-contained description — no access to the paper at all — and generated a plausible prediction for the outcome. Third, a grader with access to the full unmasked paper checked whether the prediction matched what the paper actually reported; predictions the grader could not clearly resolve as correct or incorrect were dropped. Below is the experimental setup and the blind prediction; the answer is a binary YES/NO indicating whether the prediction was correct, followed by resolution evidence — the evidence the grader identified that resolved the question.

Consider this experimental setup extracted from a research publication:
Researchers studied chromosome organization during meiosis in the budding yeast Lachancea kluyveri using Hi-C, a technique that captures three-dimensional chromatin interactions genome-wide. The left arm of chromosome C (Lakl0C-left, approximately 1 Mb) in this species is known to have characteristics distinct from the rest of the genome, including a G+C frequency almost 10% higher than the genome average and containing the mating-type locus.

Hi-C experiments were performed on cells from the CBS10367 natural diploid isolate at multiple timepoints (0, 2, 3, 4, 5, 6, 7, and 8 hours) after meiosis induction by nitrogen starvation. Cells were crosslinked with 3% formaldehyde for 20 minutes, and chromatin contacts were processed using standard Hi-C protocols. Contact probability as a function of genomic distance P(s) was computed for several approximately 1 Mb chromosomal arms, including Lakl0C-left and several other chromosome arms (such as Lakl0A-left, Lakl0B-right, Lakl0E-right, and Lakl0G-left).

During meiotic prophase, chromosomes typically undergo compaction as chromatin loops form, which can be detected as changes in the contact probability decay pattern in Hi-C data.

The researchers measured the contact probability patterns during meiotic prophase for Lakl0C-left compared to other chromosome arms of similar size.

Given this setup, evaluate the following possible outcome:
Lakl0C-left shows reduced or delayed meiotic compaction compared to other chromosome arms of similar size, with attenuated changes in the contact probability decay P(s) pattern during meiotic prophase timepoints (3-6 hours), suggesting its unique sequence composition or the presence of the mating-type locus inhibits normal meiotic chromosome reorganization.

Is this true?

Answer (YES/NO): NO